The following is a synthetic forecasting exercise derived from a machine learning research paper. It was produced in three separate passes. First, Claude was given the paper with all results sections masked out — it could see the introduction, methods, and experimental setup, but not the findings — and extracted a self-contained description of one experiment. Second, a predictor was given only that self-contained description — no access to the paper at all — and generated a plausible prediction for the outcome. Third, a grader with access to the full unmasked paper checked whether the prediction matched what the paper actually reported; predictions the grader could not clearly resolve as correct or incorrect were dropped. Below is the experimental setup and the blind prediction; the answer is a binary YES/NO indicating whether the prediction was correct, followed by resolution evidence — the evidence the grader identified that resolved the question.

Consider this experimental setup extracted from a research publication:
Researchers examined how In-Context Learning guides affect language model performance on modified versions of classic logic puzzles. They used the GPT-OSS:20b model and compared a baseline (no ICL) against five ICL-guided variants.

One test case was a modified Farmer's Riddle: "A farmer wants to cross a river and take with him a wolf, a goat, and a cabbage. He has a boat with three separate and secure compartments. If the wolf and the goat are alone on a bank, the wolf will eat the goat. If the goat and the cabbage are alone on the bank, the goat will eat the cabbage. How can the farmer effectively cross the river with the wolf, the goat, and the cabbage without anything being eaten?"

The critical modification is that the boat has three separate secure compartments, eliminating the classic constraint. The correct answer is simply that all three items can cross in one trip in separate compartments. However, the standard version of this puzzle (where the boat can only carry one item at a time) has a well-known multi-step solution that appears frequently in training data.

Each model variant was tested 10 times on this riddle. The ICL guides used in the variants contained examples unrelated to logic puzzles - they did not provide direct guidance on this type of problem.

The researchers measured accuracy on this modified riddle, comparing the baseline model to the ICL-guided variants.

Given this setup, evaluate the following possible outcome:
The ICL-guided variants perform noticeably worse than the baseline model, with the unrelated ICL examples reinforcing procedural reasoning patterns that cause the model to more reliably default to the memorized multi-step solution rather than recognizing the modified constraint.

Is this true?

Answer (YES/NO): YES